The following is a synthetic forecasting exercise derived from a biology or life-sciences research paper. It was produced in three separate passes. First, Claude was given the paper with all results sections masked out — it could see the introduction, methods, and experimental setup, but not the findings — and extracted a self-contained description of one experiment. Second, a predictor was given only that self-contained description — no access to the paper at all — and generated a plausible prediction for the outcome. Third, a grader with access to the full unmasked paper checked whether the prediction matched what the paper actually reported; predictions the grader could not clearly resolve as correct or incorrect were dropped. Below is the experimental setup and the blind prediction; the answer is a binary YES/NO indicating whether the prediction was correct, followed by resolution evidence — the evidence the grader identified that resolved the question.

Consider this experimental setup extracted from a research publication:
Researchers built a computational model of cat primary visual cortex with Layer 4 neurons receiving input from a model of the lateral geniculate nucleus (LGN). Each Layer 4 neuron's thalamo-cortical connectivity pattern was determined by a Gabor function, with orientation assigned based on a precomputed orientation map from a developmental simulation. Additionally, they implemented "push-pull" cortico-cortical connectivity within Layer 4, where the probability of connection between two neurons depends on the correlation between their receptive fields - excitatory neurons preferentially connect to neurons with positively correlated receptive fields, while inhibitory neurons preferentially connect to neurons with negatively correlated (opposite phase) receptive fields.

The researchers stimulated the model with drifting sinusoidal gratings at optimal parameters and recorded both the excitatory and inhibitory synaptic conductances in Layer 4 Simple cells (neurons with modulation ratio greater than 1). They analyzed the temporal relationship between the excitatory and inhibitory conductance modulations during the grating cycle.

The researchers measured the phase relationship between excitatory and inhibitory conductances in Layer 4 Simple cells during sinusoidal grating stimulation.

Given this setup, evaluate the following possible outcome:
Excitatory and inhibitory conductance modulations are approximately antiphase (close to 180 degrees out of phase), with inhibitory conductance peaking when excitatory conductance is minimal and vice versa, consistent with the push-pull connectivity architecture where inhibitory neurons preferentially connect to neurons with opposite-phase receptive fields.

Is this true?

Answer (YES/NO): YES